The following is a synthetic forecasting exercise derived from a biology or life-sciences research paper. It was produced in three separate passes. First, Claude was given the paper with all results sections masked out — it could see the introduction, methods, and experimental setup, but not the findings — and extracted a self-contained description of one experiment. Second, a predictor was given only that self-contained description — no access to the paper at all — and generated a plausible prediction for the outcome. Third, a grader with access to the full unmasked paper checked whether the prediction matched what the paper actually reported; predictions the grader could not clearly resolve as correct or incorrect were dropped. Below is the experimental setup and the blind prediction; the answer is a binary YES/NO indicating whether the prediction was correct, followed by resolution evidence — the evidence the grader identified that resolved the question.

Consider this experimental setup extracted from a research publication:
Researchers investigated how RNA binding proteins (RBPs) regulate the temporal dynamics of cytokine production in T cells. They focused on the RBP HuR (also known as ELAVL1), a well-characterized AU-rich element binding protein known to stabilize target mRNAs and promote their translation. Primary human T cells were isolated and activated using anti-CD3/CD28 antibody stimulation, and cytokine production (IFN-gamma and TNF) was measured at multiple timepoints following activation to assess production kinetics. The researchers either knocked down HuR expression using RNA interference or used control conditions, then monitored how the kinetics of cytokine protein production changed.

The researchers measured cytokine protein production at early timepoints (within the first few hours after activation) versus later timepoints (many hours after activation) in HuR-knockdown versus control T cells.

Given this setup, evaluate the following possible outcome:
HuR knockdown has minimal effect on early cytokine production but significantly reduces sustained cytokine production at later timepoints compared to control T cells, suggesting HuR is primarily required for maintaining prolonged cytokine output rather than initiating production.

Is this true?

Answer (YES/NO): NO